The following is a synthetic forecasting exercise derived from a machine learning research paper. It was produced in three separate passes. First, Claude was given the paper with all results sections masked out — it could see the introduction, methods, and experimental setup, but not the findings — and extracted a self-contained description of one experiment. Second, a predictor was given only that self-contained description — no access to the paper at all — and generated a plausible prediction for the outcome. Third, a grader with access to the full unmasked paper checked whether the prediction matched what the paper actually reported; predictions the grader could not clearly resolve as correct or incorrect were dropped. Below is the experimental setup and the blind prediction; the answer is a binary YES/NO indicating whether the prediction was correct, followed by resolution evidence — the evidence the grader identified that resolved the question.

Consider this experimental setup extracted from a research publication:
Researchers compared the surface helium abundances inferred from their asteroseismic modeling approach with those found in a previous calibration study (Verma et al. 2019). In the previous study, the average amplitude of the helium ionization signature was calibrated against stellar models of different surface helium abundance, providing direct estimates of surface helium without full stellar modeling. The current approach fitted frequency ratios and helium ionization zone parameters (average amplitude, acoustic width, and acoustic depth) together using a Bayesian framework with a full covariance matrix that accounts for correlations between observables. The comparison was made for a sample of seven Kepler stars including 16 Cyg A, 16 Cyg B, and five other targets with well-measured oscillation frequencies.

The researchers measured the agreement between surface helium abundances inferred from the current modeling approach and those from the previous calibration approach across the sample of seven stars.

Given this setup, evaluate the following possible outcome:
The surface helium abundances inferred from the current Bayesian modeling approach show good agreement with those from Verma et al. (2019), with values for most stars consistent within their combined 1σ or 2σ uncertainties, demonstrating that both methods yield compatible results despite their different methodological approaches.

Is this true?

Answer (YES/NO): YES